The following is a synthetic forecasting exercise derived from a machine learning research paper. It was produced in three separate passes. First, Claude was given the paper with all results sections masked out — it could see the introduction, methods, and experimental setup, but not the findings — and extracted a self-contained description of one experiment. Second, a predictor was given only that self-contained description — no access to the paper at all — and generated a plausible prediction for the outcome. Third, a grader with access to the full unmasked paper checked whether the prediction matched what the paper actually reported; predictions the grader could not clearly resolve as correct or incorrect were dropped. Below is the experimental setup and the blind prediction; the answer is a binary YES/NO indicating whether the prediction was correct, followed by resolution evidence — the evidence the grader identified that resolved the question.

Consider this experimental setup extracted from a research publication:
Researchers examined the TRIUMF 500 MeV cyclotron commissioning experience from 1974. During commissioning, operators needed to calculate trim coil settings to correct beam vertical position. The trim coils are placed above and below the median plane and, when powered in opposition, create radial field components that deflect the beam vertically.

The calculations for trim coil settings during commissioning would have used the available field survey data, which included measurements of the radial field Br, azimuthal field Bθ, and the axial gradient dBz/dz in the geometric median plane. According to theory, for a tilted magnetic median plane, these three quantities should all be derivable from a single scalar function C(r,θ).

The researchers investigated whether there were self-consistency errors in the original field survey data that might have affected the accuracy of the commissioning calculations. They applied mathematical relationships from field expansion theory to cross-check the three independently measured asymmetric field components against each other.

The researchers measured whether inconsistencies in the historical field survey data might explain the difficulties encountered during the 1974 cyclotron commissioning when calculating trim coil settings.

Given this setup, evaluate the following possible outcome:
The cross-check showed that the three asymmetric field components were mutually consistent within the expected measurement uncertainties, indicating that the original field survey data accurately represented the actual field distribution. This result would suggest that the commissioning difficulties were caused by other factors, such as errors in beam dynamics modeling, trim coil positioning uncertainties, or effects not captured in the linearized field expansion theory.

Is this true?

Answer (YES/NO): NO